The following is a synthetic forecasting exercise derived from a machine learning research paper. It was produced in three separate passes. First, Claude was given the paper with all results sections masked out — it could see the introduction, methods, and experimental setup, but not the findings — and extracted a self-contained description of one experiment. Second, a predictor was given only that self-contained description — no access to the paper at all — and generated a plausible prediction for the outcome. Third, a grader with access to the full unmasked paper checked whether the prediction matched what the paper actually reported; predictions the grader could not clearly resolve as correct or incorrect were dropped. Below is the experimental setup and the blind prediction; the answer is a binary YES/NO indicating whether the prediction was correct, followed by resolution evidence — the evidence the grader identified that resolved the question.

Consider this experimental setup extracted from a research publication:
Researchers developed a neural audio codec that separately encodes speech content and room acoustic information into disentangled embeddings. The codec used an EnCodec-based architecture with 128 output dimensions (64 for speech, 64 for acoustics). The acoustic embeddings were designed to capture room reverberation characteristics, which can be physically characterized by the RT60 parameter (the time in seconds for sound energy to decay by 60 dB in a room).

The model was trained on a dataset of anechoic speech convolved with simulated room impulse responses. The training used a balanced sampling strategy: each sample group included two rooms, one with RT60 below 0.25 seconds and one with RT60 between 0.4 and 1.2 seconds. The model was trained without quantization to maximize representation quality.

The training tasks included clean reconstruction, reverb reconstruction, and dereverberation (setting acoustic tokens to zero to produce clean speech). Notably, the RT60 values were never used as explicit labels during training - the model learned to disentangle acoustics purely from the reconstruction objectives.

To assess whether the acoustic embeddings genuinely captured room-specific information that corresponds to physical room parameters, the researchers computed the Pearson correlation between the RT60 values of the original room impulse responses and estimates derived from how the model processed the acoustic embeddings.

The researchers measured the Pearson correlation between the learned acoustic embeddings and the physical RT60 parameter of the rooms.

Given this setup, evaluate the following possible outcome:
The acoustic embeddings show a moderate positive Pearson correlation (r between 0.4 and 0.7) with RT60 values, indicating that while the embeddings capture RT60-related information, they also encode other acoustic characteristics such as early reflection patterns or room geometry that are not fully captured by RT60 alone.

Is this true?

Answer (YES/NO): NO